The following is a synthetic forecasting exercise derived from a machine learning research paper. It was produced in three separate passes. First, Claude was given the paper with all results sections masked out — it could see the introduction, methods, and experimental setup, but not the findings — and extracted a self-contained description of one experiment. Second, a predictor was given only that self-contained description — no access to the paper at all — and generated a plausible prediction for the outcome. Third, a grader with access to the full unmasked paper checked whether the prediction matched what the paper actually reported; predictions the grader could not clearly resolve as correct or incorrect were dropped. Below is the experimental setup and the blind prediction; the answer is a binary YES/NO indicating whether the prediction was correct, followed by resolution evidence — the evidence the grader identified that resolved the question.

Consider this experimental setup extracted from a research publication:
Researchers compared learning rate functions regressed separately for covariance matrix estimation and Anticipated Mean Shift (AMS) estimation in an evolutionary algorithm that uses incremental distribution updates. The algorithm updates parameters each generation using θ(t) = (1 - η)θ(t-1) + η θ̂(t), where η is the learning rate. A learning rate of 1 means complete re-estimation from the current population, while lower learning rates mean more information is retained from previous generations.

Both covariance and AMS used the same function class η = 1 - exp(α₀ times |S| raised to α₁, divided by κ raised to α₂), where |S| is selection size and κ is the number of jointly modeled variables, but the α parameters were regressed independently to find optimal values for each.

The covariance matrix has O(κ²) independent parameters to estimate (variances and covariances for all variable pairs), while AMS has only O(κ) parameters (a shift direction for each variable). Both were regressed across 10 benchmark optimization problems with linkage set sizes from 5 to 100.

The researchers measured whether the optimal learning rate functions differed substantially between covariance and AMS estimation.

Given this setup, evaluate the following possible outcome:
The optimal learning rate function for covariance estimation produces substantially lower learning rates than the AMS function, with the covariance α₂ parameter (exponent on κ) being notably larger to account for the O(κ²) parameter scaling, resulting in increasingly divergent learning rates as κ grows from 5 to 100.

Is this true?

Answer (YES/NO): YES